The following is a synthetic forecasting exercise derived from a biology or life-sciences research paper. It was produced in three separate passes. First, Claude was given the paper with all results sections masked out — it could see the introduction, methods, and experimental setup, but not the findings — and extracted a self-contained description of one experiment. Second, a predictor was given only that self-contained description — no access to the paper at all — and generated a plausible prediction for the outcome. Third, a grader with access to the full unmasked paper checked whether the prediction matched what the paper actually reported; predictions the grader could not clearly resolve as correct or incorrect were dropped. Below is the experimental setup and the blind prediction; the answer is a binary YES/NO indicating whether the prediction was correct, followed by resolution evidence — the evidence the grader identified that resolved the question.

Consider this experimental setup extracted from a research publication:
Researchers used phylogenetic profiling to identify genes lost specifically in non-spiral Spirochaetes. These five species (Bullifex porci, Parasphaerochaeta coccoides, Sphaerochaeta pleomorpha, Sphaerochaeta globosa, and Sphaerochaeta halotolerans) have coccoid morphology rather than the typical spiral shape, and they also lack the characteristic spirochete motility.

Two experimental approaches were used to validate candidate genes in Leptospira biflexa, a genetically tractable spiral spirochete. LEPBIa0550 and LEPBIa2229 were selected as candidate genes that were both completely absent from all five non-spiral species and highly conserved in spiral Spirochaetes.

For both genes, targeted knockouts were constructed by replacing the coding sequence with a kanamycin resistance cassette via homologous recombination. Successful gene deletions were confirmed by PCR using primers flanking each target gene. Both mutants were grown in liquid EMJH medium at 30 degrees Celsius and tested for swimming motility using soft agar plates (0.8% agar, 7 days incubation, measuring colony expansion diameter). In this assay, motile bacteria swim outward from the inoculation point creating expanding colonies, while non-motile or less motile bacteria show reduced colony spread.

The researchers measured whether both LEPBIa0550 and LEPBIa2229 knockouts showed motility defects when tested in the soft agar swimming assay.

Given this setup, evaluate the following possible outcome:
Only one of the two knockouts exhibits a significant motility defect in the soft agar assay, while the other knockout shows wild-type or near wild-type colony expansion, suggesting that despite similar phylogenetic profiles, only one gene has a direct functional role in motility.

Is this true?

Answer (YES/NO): NO